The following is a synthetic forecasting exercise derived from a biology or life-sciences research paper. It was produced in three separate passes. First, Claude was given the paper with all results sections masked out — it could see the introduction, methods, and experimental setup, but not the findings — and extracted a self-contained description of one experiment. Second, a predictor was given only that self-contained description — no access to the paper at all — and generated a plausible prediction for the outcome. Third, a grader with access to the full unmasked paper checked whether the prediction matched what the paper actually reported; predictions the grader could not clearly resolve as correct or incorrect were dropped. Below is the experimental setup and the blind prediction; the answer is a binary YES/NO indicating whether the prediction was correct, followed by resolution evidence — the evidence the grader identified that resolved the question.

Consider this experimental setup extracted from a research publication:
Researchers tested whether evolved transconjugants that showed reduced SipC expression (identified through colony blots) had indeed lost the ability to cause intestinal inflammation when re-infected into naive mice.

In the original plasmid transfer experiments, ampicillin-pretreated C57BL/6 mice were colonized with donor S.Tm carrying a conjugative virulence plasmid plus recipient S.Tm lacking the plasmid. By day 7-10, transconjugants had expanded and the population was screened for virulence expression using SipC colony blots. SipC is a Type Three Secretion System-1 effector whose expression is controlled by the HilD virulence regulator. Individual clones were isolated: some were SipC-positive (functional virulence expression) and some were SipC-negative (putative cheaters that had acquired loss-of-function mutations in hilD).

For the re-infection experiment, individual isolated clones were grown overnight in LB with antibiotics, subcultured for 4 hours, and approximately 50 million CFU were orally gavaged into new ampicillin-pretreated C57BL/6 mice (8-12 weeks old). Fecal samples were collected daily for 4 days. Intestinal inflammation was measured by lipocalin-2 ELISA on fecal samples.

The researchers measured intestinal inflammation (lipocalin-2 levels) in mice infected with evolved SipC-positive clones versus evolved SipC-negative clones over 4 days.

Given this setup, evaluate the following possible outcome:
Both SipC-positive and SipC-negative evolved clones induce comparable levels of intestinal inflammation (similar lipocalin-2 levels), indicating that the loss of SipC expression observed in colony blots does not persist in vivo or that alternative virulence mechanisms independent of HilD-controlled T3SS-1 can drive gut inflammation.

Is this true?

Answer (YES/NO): NO